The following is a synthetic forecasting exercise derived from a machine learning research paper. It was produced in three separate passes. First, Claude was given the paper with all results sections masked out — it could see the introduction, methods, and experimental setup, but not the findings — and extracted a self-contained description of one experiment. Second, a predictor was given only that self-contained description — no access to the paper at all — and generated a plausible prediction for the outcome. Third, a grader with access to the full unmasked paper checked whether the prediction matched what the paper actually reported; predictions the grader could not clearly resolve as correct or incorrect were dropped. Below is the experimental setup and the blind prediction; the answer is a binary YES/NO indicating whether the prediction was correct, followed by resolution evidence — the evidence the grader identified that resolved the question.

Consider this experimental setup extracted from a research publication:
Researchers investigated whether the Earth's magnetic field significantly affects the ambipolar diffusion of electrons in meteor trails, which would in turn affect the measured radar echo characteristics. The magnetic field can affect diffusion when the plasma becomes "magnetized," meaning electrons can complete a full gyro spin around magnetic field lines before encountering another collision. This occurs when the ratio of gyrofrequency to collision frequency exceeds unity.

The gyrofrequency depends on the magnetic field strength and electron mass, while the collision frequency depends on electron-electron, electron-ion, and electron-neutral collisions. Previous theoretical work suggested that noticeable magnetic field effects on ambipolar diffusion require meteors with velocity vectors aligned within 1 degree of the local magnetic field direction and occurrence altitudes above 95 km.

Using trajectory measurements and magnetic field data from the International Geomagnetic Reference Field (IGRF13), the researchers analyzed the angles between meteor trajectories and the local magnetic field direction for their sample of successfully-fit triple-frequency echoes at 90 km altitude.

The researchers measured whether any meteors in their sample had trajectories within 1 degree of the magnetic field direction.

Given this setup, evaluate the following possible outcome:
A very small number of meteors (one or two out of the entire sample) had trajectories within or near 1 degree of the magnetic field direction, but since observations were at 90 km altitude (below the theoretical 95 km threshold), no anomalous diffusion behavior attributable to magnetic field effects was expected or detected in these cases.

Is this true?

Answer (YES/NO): NO